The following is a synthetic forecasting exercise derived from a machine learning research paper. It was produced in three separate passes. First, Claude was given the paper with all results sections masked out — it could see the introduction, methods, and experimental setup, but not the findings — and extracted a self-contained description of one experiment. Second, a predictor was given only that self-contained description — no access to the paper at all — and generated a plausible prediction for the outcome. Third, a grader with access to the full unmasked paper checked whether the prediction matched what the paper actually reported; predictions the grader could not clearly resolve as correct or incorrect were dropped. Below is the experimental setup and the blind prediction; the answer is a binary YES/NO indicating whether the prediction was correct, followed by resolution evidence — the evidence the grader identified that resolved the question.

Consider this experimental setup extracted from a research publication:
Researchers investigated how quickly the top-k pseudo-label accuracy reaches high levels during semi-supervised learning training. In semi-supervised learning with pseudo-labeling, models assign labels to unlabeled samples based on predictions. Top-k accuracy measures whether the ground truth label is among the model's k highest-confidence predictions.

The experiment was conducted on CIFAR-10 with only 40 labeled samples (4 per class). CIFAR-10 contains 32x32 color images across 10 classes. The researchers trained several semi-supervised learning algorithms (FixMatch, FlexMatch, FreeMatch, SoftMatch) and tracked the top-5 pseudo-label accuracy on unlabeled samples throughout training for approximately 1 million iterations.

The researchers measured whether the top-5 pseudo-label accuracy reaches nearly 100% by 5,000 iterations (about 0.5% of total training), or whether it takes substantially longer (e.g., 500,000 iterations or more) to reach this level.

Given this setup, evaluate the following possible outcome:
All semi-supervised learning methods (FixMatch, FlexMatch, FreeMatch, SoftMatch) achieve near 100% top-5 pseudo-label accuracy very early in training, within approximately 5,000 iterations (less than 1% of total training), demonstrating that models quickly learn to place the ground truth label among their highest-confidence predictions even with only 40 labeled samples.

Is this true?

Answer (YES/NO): YES